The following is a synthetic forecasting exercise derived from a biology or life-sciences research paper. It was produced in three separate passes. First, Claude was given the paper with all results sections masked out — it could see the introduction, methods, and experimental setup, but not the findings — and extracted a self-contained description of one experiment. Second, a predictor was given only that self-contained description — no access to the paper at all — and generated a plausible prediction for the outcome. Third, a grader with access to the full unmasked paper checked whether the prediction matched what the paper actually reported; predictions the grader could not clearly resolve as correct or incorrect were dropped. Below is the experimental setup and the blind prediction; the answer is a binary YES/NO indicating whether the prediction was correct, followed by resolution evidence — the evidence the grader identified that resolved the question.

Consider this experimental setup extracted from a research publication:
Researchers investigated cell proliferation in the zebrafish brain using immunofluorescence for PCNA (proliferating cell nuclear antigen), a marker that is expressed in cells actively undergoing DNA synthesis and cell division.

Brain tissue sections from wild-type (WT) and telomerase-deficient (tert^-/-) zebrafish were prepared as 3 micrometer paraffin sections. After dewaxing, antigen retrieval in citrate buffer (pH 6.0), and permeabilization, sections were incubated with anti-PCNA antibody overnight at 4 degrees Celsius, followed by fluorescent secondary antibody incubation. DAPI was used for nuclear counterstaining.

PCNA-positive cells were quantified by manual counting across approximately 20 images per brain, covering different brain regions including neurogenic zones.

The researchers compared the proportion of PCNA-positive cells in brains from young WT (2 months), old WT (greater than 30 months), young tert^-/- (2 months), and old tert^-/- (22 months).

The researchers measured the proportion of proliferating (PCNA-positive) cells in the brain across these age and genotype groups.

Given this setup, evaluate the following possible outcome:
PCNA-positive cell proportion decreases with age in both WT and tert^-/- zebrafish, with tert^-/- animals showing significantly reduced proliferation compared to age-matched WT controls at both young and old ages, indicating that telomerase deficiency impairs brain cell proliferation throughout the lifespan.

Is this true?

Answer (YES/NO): NO